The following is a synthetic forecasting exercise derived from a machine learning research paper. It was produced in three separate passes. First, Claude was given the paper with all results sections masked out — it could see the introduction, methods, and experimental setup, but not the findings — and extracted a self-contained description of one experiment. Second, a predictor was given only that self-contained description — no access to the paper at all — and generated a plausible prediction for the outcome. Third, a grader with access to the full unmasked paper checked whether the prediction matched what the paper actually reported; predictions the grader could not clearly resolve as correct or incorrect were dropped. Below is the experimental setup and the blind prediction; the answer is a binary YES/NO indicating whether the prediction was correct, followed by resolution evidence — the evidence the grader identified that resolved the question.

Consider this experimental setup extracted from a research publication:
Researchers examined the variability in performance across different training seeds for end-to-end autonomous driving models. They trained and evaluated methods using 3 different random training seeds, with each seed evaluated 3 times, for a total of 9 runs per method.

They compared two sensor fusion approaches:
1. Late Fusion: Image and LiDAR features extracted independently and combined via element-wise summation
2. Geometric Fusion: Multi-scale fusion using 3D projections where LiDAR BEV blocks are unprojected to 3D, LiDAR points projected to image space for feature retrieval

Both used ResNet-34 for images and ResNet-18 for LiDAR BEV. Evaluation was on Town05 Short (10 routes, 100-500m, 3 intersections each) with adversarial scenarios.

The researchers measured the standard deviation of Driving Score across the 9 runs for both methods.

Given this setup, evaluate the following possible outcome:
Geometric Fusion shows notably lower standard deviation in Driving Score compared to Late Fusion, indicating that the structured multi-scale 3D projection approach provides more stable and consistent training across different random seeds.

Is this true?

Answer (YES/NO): NO